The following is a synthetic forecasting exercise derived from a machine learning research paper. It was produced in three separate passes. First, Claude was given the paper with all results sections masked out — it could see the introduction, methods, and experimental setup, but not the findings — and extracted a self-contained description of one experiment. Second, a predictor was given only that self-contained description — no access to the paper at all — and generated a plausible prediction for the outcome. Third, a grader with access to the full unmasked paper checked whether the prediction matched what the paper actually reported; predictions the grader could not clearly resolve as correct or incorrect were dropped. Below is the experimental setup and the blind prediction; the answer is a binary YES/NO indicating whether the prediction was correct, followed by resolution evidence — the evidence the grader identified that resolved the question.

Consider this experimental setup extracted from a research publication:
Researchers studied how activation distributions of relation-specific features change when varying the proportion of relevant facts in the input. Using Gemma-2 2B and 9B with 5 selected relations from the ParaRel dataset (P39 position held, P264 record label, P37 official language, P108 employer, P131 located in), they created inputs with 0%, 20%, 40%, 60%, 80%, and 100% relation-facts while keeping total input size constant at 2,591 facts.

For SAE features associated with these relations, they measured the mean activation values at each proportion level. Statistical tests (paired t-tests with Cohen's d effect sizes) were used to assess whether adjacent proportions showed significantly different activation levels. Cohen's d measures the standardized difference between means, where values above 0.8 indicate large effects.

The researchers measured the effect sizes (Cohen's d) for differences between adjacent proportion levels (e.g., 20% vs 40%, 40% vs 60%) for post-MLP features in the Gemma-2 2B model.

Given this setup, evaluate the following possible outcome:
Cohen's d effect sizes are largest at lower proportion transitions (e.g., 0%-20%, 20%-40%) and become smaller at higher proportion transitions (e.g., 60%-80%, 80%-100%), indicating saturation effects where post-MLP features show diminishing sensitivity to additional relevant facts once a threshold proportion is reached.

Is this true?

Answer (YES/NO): NO